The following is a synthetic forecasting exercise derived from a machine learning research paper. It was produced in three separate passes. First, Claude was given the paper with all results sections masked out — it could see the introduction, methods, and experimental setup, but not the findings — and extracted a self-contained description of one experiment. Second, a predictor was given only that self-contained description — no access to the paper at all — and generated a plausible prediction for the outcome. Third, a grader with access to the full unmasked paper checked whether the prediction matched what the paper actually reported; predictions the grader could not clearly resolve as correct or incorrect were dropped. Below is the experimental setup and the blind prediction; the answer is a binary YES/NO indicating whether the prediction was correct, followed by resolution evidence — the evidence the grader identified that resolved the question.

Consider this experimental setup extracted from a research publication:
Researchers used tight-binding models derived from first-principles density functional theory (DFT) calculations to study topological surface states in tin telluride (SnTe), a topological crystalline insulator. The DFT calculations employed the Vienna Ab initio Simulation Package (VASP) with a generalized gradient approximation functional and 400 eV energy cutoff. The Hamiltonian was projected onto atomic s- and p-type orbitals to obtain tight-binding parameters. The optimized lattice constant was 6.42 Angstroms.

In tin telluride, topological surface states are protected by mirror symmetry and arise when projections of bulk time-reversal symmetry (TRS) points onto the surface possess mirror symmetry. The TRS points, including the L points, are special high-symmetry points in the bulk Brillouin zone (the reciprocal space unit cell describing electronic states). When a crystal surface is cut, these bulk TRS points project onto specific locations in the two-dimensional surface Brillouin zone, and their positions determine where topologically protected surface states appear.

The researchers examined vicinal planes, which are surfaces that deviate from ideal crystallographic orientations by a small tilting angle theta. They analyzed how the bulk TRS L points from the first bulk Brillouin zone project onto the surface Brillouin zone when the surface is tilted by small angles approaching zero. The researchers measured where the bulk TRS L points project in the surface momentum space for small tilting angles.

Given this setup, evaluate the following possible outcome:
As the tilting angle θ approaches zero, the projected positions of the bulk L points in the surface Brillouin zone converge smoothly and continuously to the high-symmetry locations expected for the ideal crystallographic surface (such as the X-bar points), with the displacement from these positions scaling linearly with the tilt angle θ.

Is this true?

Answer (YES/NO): NO